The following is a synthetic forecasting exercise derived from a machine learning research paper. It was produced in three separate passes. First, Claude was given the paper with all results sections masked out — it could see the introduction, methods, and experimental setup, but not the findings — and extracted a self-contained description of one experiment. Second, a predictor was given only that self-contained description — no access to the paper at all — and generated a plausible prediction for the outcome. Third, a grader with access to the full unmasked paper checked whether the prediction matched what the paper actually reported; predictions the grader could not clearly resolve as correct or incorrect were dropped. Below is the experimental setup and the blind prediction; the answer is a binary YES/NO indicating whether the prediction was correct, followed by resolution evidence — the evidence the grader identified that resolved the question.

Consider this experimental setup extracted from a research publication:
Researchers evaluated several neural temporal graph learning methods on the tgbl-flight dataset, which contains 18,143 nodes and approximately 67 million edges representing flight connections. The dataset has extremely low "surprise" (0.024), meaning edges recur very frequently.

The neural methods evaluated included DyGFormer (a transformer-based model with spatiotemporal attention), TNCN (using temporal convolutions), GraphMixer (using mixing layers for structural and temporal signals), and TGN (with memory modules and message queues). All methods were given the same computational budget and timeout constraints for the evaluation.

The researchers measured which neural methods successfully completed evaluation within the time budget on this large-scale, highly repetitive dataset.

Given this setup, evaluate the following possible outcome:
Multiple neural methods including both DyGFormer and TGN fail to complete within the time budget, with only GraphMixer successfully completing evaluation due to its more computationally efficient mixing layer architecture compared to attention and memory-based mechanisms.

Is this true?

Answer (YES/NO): NO